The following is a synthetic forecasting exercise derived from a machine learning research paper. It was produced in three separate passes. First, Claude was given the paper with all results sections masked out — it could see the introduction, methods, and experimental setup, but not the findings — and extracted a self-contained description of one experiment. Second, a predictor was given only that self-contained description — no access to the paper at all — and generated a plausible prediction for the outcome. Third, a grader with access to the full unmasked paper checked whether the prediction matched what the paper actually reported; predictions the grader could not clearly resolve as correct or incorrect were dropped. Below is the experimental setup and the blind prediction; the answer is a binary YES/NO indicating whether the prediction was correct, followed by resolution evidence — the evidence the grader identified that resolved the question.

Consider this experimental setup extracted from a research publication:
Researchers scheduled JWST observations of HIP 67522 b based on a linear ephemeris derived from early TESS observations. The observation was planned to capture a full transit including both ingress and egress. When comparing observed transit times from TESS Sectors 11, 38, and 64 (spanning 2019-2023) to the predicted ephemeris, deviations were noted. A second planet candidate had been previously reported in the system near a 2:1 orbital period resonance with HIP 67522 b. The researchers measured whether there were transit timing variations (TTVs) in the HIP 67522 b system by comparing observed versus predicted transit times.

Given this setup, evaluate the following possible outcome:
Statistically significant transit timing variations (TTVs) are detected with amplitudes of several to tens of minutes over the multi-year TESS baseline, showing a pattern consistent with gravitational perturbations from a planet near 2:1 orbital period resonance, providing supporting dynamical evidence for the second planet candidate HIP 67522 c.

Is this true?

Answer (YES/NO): NO